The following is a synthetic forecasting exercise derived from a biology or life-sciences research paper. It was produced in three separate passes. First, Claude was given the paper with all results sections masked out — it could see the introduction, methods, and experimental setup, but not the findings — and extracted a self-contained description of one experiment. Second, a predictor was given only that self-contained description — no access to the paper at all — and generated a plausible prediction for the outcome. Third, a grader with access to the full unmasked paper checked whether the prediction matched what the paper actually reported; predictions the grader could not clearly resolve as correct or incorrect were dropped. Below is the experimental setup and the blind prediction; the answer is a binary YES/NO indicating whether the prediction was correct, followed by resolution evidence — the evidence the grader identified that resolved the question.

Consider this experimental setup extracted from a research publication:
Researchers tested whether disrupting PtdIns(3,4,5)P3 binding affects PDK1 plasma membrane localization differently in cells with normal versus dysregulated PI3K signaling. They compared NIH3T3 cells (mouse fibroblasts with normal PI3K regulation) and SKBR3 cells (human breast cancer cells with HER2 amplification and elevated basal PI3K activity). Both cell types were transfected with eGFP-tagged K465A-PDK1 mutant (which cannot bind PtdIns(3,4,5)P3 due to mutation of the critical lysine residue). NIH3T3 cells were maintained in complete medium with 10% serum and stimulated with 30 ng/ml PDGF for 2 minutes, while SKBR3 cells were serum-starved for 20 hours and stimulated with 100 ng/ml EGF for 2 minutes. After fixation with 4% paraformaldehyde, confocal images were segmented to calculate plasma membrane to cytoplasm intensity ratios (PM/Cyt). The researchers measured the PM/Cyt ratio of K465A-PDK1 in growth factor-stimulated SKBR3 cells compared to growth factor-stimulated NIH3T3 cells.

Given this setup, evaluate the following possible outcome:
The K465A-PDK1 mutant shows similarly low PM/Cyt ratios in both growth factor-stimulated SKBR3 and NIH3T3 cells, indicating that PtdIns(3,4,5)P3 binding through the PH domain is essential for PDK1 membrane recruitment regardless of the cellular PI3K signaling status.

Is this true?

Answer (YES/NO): NO